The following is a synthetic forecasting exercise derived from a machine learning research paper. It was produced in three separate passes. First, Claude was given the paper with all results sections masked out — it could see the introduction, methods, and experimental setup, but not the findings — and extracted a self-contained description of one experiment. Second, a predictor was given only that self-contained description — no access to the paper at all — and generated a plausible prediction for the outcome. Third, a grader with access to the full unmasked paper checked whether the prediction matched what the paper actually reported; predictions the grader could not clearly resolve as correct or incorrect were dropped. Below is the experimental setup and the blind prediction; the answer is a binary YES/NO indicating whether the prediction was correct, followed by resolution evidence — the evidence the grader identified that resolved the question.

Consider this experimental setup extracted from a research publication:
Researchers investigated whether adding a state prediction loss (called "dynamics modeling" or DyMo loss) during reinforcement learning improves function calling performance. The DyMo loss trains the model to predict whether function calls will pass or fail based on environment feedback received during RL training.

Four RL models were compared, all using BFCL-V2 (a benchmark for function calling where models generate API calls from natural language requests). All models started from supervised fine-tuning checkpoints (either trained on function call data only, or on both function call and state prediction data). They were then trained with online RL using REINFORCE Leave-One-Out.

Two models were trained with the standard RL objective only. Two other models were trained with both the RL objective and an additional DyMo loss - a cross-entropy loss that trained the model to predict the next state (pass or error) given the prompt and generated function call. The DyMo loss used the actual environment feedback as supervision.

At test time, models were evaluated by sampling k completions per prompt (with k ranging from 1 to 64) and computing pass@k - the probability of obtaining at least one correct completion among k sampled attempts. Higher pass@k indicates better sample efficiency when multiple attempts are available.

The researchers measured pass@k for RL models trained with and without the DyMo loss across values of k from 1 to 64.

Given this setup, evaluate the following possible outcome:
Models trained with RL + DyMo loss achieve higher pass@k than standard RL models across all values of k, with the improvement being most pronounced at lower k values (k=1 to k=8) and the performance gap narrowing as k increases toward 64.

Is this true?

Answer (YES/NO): NO